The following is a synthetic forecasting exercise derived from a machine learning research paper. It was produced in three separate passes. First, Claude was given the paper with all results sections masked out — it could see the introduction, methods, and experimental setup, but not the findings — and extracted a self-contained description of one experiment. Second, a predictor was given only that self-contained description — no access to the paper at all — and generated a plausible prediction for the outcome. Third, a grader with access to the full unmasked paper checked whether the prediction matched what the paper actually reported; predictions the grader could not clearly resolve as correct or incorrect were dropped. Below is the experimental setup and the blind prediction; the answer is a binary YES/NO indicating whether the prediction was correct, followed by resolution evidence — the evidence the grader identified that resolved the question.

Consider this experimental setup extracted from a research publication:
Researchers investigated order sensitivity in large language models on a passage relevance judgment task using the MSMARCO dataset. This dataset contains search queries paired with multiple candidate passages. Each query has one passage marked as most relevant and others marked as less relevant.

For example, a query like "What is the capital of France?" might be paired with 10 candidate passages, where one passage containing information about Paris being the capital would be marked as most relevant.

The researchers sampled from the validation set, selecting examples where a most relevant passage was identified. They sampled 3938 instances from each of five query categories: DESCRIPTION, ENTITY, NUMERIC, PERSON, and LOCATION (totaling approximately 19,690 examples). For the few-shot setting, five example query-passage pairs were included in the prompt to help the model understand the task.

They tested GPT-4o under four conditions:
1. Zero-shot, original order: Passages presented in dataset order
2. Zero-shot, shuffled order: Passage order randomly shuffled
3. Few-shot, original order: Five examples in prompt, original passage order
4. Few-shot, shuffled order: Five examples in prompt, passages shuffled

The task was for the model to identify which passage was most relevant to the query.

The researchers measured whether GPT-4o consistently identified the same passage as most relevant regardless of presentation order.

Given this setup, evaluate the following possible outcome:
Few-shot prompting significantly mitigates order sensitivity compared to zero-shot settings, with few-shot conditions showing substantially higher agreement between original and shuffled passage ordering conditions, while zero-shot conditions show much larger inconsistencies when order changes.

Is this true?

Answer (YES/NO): NO